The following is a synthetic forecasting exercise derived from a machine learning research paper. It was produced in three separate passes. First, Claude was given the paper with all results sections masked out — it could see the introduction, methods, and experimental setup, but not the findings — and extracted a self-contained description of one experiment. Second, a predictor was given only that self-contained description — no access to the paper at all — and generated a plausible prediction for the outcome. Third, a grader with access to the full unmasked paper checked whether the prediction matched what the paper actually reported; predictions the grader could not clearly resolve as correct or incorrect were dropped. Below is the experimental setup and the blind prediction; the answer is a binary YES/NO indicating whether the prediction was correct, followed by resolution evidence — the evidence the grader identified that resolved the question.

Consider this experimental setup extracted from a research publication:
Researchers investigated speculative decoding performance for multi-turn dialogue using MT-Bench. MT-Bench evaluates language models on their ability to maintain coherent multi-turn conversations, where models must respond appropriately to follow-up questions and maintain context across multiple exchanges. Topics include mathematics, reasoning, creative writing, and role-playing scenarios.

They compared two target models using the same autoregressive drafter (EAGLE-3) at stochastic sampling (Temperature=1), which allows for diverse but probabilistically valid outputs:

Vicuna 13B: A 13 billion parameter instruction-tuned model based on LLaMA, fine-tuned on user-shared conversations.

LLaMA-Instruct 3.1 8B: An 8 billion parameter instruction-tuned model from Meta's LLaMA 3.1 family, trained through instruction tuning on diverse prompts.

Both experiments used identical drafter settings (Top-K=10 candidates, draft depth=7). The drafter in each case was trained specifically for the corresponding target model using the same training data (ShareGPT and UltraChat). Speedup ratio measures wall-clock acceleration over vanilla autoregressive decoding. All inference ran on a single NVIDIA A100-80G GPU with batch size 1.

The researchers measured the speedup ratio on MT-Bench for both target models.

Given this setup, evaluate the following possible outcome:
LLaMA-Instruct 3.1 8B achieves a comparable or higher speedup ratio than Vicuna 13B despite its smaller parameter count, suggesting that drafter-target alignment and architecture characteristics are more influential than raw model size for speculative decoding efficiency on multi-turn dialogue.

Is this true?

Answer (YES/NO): NO